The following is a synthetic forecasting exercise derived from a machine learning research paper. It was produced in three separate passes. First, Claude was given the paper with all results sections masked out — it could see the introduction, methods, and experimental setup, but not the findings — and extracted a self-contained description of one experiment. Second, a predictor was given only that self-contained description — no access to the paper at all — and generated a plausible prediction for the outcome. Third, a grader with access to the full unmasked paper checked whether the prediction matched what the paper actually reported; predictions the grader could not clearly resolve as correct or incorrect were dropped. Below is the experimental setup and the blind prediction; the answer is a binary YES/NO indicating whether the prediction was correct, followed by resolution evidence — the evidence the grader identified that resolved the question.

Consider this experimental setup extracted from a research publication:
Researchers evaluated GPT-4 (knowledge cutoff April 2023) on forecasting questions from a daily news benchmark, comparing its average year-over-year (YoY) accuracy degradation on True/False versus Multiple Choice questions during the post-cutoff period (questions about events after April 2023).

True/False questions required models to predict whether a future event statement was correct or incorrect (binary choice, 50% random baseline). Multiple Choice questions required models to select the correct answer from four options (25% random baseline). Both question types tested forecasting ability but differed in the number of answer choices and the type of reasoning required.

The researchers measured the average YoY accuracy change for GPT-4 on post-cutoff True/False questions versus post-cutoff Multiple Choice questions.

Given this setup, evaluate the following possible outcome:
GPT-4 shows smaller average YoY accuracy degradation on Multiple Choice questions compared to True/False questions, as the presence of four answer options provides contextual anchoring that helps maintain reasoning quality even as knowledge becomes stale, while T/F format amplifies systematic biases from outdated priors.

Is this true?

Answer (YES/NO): NO